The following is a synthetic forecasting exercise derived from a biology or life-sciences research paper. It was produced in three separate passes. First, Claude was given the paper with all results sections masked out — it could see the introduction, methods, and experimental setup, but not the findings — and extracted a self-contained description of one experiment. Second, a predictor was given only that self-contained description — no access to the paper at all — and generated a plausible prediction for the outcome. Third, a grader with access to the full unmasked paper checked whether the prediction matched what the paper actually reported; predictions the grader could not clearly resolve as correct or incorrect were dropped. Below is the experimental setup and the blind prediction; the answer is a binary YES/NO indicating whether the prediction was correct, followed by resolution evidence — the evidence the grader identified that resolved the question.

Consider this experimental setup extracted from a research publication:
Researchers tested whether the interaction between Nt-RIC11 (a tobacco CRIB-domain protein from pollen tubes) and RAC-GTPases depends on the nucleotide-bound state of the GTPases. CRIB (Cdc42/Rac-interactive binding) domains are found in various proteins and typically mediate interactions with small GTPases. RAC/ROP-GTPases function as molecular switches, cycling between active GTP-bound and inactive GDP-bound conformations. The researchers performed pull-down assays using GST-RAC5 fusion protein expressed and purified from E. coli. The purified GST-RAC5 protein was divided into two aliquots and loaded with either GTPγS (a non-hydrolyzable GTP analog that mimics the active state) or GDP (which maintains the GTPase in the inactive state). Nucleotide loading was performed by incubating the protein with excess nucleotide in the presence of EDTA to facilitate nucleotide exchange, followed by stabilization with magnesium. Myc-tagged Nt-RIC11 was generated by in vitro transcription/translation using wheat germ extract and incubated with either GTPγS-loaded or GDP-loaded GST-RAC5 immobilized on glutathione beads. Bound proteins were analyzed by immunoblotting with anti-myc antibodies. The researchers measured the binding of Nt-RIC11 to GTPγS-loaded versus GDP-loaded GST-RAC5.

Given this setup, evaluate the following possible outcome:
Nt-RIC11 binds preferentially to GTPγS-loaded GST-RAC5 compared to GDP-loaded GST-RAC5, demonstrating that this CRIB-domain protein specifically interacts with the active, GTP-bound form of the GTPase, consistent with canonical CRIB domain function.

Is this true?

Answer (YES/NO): YES